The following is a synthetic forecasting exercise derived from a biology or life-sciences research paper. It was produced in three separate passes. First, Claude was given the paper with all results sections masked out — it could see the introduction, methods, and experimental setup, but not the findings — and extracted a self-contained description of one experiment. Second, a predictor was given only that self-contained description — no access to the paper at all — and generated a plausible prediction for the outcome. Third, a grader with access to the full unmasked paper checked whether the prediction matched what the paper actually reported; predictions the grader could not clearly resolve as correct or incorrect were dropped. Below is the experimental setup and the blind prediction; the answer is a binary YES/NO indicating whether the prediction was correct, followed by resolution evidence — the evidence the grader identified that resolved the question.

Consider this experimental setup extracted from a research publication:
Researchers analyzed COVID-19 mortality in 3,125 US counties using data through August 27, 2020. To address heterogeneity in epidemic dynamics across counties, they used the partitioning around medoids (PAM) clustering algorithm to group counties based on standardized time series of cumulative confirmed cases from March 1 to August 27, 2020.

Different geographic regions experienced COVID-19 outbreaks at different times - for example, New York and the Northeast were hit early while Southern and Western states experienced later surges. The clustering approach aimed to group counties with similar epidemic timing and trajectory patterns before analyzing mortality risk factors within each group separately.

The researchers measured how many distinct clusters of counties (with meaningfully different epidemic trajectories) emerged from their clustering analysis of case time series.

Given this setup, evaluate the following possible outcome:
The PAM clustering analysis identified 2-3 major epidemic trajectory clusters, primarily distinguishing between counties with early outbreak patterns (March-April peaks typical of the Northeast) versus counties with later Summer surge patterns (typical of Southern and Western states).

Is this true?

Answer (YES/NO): NO